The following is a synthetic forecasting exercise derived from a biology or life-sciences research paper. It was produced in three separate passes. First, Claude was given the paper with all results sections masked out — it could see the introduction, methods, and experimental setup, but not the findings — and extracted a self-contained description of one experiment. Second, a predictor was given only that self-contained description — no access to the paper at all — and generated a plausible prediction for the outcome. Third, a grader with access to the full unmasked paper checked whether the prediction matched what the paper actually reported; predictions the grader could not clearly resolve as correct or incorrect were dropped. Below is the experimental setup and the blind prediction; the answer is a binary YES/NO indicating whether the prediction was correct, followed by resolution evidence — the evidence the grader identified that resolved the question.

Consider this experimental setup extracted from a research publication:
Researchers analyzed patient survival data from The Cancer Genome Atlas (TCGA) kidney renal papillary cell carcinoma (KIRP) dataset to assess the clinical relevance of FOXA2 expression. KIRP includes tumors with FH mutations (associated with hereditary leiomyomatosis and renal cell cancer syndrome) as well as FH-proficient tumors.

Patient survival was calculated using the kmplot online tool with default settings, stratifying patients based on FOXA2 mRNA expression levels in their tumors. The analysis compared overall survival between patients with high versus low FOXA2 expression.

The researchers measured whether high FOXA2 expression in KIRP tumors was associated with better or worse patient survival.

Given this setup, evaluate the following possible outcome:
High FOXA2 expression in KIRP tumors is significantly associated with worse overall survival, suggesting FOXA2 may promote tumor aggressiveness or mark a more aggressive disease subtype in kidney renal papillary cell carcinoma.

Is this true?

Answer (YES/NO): YES